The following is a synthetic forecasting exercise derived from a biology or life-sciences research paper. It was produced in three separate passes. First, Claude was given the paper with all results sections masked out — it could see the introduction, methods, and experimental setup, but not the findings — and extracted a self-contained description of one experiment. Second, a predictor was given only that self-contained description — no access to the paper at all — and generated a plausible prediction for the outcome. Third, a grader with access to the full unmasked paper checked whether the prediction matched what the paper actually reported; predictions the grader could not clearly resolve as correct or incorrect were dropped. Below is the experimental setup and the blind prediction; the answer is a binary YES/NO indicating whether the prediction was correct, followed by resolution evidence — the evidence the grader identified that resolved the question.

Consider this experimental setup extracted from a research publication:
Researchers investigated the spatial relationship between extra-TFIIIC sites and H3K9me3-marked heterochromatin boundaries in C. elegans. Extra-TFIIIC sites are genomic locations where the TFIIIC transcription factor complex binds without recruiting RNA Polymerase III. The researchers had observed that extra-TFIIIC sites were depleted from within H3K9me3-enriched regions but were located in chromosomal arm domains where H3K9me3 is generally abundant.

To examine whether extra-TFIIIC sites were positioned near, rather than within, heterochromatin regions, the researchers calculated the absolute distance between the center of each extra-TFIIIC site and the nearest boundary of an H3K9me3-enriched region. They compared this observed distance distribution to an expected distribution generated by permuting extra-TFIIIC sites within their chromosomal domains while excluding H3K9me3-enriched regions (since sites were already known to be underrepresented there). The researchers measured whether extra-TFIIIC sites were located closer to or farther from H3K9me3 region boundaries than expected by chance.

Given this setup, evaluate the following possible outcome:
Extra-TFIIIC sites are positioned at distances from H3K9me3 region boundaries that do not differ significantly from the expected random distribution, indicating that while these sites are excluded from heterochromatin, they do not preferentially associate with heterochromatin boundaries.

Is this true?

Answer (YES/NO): NO